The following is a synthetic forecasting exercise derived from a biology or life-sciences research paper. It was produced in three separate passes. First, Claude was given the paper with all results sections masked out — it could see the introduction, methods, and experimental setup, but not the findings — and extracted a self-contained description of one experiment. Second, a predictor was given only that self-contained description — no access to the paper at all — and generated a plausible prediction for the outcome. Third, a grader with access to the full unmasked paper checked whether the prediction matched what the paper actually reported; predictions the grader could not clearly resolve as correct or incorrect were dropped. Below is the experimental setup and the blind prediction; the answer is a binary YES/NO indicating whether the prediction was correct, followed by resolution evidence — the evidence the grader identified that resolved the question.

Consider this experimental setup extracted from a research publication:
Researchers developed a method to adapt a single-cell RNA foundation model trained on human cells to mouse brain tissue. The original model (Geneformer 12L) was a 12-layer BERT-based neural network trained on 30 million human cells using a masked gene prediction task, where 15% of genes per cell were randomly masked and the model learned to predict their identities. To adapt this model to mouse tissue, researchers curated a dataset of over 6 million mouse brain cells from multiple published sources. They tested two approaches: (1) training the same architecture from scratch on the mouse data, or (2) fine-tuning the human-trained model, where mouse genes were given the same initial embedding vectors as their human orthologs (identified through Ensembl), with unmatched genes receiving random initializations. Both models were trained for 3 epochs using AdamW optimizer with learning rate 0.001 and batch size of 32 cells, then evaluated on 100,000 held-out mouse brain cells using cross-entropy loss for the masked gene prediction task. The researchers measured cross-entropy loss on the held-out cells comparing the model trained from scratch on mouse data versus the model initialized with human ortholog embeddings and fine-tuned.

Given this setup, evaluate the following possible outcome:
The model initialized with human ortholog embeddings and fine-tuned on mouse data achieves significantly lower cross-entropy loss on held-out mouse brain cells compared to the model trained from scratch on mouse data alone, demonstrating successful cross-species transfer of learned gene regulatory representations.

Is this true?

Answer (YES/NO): YES